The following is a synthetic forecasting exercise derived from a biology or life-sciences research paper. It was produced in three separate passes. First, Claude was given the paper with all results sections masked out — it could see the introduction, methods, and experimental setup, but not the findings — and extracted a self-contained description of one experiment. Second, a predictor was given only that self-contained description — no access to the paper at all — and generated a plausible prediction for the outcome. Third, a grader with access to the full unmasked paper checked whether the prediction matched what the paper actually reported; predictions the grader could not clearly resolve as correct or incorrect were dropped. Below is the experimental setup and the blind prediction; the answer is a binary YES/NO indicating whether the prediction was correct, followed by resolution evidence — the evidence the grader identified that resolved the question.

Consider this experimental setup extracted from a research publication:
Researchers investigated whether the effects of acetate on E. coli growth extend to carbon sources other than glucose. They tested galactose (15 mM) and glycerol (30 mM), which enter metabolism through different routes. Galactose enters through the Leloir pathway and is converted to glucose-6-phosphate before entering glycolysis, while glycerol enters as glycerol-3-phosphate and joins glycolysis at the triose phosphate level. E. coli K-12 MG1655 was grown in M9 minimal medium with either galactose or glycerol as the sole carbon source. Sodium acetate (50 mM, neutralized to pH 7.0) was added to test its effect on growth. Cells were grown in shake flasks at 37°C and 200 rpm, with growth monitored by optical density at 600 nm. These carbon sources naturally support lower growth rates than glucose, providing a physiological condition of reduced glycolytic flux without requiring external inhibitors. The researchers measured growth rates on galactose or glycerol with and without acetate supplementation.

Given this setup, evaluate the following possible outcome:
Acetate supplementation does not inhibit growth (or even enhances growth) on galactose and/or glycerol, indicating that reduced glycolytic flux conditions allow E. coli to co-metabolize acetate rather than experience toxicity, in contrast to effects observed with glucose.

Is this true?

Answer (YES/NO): YES